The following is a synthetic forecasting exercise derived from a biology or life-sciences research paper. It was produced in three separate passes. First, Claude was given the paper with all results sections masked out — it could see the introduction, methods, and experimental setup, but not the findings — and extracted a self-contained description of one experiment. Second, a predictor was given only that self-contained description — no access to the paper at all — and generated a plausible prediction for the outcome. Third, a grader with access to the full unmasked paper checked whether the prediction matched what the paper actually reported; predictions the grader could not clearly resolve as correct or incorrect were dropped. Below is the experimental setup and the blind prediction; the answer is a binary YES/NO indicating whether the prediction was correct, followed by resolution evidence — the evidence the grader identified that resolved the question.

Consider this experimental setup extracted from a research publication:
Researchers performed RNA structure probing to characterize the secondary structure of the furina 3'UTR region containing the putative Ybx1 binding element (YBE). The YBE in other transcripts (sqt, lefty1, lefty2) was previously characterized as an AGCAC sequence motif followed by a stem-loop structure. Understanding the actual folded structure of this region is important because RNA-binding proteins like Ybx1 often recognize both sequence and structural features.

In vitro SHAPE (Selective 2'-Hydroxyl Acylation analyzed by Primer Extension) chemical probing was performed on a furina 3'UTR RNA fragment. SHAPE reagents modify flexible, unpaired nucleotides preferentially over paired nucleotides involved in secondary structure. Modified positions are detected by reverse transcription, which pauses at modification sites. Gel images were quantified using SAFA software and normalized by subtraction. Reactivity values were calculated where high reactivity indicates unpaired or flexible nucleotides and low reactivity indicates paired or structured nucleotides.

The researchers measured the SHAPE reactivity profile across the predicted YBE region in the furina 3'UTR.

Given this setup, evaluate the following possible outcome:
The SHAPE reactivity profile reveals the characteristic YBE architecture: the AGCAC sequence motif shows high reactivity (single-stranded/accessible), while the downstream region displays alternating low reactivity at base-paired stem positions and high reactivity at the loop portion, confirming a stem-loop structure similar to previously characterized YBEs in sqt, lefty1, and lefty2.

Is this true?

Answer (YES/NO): NO